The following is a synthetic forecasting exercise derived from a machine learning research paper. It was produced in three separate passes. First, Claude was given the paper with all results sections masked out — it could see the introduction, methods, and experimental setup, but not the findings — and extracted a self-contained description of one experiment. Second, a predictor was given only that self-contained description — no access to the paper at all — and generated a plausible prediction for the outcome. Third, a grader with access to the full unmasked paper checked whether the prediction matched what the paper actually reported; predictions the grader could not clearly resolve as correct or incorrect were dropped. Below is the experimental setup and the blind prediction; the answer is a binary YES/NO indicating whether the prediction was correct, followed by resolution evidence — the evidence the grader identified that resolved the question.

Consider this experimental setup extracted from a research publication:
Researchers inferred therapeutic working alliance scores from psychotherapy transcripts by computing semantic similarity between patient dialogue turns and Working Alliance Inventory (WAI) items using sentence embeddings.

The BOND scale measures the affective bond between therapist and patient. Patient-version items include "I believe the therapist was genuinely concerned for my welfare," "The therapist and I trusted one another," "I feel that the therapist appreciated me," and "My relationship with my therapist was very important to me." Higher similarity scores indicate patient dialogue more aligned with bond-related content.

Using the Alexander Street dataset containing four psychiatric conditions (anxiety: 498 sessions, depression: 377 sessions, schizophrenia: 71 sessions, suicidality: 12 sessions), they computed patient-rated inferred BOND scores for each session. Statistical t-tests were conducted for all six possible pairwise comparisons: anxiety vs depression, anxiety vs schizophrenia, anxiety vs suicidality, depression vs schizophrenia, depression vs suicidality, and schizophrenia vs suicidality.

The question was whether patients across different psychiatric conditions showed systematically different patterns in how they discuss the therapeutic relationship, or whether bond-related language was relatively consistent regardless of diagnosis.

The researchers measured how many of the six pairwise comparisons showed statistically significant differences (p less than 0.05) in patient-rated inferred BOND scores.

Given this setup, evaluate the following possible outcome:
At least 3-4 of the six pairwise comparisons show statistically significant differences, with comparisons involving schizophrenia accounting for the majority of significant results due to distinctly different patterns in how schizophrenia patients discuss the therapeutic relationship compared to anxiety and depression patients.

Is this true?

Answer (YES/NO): NO